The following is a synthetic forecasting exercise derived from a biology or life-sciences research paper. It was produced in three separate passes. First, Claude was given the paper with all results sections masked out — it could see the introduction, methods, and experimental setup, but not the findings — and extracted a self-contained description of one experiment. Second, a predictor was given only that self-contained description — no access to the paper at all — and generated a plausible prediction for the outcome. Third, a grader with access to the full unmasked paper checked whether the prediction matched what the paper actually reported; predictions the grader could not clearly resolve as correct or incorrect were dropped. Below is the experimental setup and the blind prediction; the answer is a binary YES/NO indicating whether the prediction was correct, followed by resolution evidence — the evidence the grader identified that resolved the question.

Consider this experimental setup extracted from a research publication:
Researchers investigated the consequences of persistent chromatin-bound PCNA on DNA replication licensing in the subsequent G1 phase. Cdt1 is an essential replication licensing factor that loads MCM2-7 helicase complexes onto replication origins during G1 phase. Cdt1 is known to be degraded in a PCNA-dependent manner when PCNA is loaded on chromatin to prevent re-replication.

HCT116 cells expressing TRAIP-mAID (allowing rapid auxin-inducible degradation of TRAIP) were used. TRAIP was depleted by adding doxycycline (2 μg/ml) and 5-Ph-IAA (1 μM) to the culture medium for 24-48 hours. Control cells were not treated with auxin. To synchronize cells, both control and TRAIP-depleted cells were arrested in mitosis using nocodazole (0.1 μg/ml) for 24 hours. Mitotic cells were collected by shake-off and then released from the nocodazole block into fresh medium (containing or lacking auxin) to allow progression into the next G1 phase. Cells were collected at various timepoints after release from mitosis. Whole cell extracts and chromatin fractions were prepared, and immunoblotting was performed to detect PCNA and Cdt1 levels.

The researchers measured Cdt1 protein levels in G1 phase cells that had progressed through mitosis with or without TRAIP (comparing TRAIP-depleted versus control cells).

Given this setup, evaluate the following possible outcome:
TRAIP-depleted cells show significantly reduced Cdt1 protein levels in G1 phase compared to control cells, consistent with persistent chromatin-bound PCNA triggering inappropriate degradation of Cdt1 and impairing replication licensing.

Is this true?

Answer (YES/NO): YES